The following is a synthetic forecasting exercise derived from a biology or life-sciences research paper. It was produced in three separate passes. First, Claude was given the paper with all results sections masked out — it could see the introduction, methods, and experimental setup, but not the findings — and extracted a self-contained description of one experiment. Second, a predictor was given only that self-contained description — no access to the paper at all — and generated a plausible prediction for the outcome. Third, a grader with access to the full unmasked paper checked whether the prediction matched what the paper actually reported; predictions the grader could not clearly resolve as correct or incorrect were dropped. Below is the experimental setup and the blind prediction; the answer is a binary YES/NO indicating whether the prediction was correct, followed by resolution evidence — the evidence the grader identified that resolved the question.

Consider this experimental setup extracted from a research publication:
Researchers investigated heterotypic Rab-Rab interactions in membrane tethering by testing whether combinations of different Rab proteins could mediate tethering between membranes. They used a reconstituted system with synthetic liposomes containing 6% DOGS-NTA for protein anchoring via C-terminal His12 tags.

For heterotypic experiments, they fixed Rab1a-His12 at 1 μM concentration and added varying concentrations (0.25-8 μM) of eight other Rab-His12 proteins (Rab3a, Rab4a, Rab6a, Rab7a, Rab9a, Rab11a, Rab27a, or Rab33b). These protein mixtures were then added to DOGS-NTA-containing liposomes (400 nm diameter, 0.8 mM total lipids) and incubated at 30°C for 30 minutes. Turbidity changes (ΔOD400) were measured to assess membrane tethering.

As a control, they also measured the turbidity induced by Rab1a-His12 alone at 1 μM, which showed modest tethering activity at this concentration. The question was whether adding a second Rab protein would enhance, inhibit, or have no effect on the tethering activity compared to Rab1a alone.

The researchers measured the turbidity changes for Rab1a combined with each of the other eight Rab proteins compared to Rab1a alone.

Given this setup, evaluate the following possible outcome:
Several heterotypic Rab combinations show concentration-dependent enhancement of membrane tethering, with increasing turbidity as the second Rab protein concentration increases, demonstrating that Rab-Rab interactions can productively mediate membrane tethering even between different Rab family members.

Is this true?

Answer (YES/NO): YES